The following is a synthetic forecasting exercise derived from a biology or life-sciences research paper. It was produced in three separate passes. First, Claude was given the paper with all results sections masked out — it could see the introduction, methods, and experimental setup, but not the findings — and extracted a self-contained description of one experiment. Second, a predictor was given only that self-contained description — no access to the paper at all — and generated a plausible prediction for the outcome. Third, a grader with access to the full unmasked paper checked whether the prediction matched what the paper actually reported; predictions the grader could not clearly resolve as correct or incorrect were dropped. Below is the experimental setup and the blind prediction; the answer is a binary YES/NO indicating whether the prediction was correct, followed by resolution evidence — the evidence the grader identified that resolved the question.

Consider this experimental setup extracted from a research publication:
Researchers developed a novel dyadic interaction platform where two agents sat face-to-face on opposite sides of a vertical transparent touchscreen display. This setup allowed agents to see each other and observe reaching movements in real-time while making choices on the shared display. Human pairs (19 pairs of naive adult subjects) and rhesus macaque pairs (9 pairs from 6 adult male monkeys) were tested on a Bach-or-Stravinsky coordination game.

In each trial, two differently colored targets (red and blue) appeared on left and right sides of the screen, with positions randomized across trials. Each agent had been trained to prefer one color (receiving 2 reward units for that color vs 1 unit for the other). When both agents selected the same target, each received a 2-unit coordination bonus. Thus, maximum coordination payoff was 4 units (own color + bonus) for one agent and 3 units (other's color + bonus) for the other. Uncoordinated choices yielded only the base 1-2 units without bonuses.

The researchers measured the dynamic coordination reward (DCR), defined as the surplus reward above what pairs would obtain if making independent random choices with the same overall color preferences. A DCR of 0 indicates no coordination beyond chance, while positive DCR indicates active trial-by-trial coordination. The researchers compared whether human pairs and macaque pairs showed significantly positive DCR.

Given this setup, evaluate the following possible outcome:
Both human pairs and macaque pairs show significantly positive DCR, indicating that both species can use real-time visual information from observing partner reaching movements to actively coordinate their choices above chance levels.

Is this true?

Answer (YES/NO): NO